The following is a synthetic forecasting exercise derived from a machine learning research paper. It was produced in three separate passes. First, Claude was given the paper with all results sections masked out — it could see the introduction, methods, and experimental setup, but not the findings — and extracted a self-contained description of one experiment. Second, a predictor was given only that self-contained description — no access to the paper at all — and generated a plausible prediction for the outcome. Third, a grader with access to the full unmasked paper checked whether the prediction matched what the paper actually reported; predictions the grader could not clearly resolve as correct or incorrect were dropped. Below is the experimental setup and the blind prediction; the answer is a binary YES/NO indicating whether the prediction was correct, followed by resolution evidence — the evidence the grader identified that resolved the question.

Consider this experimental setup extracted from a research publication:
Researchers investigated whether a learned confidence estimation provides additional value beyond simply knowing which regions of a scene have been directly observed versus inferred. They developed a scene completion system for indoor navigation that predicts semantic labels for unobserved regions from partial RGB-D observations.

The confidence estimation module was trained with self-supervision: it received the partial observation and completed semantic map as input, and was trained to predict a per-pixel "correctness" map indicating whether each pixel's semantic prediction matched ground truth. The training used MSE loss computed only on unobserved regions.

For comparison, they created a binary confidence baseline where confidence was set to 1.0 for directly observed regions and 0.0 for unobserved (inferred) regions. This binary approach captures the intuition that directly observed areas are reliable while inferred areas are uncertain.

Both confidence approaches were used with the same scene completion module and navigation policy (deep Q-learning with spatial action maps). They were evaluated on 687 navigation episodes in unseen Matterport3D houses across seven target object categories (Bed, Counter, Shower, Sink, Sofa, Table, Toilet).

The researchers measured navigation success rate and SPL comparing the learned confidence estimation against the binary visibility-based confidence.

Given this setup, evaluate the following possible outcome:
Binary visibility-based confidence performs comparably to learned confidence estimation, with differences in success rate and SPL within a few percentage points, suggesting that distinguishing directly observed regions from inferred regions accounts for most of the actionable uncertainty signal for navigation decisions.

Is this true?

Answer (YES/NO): NO